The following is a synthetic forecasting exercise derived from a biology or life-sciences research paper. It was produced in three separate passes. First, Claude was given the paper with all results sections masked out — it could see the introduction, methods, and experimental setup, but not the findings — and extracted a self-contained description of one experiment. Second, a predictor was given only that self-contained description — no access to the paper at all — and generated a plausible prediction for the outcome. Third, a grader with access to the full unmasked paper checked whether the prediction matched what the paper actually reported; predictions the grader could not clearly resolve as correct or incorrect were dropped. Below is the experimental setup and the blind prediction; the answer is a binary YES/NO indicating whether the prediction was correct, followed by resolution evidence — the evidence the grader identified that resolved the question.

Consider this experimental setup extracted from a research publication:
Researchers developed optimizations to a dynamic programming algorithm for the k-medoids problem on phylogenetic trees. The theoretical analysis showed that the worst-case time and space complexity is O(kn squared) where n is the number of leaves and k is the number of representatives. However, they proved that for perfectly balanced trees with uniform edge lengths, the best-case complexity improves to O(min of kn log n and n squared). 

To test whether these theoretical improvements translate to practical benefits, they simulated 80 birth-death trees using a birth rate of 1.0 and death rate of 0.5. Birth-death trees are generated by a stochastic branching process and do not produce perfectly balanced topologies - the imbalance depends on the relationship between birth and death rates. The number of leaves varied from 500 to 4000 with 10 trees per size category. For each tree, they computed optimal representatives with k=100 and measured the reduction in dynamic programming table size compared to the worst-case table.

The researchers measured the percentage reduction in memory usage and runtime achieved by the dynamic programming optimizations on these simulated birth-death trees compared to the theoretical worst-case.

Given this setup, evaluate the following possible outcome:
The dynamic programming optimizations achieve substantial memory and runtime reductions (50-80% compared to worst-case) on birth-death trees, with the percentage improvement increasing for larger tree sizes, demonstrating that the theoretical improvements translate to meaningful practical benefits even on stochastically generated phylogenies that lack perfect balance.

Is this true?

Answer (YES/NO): NO